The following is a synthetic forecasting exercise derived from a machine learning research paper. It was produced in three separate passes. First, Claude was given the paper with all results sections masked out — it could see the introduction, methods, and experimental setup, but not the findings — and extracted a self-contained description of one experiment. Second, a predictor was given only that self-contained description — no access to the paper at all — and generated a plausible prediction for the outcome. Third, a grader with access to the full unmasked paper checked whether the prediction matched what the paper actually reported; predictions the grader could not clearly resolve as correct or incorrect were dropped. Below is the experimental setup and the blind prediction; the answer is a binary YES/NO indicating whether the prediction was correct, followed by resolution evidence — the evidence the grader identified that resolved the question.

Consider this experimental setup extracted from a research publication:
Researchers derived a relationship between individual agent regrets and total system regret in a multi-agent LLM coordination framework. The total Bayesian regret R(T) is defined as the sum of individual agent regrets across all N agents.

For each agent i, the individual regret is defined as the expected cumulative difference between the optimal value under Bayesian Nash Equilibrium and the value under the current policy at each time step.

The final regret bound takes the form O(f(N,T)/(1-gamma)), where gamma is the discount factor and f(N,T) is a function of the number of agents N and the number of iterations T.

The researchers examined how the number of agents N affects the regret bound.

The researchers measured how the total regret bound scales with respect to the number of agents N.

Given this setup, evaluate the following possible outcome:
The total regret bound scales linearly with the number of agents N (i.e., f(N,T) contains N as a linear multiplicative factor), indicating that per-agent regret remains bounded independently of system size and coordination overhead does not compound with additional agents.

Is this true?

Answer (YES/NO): YES